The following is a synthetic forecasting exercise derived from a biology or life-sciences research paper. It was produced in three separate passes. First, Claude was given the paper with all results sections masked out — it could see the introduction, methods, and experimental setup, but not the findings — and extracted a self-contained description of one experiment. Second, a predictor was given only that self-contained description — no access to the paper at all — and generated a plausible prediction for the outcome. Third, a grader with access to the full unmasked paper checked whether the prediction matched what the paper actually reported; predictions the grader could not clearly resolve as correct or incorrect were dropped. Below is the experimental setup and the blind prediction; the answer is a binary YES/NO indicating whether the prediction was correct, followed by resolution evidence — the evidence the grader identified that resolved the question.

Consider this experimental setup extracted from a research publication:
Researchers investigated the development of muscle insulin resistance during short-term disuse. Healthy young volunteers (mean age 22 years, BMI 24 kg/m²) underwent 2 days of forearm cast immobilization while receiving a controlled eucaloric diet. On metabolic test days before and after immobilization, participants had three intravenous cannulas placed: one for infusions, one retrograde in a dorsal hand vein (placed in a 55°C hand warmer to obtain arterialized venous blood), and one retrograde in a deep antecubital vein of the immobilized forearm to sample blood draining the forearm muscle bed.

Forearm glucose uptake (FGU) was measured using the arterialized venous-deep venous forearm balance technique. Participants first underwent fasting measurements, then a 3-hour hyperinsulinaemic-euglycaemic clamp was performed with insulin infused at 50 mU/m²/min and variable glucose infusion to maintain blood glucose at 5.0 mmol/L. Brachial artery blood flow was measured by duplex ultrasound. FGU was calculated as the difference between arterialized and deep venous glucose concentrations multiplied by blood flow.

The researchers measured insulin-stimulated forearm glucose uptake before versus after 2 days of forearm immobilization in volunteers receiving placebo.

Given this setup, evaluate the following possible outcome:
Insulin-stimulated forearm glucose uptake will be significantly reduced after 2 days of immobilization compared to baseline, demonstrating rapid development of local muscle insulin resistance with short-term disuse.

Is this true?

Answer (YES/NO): NO